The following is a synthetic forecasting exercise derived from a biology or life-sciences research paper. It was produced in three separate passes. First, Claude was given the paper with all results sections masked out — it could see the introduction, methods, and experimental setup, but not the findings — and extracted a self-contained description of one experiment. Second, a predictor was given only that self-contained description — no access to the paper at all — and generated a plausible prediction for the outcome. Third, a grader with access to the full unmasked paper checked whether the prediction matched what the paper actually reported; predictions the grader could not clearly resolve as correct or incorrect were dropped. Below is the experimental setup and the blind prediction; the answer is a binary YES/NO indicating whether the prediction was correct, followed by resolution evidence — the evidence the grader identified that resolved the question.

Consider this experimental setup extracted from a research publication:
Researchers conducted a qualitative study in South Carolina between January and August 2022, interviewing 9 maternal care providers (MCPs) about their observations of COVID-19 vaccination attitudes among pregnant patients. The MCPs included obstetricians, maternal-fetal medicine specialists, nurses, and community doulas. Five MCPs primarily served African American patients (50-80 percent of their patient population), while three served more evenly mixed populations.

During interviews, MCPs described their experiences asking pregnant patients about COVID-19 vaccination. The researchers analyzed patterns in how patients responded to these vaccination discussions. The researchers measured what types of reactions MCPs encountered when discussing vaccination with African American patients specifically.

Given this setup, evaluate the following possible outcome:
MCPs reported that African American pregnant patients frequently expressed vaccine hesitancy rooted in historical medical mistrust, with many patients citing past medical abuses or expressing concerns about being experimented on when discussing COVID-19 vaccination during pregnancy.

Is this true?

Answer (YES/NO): NO